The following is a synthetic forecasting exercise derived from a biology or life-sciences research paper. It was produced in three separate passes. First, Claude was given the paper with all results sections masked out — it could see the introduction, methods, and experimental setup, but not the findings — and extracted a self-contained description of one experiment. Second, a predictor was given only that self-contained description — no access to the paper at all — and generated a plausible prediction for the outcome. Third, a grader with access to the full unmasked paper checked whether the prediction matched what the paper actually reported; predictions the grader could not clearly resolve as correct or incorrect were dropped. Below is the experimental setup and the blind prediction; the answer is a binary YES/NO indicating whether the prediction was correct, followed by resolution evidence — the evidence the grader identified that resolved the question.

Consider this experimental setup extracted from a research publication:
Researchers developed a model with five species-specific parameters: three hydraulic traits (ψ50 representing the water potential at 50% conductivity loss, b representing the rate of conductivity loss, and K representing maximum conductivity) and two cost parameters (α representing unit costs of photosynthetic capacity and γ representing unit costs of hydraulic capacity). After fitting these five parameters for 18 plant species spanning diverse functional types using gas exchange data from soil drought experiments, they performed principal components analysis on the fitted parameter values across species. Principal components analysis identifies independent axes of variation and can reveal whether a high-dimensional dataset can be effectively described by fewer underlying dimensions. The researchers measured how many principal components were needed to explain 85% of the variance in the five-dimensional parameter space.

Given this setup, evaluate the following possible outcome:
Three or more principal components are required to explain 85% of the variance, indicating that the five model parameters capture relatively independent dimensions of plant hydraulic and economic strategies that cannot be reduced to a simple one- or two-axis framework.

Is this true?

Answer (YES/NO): YES